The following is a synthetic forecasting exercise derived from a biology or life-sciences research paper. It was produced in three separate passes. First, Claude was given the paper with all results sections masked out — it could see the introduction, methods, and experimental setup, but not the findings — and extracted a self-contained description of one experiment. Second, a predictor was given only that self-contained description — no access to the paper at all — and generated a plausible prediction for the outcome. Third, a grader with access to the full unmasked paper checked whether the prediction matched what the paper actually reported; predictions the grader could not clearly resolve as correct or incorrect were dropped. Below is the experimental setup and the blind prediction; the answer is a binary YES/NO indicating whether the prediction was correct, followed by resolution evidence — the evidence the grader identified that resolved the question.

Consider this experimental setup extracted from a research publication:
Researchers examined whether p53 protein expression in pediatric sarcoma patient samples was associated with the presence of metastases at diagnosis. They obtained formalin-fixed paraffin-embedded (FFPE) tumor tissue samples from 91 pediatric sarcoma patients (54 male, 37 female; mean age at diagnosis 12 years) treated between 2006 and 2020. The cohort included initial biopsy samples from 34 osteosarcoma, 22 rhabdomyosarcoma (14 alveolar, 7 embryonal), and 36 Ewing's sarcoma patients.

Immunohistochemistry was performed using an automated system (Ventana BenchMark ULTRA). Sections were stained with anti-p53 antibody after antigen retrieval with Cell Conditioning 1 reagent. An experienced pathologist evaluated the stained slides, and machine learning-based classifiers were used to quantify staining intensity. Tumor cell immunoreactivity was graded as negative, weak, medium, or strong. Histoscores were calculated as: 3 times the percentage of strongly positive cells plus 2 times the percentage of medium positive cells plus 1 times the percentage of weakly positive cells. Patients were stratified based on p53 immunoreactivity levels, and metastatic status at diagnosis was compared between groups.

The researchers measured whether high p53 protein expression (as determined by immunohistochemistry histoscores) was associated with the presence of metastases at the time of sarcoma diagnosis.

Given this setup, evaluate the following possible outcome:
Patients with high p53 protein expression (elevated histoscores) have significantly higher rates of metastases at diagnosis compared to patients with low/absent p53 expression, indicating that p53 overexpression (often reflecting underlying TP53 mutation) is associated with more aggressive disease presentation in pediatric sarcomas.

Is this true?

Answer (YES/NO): YES